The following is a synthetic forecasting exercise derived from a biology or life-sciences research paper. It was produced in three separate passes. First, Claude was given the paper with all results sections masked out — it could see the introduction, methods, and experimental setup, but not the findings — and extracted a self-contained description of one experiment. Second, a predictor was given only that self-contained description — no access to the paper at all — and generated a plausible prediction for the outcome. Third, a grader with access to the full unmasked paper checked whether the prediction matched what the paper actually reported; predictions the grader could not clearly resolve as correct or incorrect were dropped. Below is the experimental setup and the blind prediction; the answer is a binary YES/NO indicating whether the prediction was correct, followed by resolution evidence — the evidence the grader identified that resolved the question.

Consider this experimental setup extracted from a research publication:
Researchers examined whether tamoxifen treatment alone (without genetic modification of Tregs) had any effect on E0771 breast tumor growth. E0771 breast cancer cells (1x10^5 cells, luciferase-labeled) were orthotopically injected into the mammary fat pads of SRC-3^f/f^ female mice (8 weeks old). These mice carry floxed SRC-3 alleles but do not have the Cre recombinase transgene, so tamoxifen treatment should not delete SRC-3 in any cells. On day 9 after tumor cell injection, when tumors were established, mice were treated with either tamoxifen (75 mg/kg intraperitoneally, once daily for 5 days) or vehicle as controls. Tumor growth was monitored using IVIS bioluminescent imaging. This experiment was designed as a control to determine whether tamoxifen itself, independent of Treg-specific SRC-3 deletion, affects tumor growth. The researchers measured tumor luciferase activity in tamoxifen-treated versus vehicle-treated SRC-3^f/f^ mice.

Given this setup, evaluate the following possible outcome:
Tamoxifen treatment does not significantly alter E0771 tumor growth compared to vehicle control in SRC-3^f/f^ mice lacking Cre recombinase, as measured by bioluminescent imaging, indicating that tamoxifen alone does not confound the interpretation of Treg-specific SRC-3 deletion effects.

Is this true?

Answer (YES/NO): YES